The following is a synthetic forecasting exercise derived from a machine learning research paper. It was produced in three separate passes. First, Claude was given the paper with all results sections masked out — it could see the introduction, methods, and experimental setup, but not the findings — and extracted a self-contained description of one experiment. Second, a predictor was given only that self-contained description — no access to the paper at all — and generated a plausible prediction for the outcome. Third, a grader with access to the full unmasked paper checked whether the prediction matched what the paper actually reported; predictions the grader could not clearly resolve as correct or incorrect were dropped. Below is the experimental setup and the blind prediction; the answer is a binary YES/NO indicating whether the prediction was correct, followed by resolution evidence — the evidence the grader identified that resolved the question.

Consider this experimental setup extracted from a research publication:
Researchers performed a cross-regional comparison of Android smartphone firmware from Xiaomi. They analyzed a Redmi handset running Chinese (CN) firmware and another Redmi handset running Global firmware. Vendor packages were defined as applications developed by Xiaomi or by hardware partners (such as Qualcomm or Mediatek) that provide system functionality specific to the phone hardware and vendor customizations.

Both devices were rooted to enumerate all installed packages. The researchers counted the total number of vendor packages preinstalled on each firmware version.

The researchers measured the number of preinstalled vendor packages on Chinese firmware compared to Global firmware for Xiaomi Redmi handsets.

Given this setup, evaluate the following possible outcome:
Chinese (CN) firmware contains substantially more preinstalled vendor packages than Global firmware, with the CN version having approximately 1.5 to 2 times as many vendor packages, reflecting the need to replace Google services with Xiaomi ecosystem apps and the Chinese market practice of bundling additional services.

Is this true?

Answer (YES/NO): NO